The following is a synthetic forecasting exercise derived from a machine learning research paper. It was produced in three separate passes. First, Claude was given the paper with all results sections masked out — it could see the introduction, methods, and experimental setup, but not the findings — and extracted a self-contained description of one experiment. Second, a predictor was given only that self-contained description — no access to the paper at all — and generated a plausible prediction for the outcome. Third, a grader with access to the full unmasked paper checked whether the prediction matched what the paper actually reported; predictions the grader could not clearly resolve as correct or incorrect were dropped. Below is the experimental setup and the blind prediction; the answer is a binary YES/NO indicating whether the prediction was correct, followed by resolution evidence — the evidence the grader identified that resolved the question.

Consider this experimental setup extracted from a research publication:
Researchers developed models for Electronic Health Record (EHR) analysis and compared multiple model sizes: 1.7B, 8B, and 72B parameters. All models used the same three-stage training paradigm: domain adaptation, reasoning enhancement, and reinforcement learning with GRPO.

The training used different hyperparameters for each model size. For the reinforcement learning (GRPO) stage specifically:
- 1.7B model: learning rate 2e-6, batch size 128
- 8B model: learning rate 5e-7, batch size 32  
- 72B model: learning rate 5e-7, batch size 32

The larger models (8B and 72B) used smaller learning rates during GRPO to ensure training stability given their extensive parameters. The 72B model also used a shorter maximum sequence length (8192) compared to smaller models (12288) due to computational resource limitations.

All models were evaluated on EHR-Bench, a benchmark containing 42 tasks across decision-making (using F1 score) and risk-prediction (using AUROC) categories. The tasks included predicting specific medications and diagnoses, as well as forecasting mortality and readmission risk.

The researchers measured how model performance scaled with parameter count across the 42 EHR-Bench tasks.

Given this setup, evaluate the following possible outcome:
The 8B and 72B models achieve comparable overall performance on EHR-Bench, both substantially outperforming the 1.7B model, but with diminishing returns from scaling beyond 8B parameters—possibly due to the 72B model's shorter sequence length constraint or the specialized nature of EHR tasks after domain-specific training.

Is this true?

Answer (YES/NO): NO